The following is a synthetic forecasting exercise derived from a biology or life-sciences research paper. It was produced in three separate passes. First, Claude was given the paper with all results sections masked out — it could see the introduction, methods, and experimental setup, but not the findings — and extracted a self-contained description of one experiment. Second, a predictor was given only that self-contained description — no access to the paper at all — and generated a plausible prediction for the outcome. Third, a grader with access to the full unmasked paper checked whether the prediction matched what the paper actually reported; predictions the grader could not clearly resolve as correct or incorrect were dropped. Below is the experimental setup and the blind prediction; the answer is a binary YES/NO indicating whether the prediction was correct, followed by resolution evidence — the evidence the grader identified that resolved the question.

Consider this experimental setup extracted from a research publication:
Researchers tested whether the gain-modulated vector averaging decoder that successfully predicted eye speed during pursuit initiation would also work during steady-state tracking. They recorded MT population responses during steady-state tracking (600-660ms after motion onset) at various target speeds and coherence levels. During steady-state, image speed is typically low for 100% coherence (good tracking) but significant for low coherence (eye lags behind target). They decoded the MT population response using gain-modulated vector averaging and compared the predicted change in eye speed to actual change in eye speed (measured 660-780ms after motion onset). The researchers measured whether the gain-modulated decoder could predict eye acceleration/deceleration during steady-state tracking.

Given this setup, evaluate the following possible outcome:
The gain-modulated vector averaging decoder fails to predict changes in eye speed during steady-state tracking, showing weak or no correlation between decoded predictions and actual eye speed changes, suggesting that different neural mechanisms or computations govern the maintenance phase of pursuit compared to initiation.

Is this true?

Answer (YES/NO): YES